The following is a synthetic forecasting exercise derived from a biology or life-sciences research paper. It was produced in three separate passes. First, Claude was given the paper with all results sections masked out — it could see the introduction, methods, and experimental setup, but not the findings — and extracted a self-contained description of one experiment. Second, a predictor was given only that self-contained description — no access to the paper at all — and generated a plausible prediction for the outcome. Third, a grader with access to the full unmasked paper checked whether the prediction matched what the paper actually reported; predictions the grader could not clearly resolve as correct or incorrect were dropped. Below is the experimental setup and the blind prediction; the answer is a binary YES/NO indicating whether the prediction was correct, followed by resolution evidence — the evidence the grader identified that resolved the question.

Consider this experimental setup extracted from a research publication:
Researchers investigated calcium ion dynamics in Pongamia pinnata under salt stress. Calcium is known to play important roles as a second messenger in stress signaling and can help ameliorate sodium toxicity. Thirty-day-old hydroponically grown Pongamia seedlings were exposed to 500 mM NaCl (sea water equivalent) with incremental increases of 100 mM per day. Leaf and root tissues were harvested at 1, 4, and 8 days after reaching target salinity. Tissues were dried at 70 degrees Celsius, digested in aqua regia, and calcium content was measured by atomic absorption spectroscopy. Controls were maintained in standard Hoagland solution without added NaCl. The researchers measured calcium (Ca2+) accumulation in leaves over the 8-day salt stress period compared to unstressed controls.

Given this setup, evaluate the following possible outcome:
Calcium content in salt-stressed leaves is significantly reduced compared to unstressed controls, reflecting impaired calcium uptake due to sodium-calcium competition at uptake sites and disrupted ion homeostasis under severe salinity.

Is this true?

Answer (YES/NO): NO